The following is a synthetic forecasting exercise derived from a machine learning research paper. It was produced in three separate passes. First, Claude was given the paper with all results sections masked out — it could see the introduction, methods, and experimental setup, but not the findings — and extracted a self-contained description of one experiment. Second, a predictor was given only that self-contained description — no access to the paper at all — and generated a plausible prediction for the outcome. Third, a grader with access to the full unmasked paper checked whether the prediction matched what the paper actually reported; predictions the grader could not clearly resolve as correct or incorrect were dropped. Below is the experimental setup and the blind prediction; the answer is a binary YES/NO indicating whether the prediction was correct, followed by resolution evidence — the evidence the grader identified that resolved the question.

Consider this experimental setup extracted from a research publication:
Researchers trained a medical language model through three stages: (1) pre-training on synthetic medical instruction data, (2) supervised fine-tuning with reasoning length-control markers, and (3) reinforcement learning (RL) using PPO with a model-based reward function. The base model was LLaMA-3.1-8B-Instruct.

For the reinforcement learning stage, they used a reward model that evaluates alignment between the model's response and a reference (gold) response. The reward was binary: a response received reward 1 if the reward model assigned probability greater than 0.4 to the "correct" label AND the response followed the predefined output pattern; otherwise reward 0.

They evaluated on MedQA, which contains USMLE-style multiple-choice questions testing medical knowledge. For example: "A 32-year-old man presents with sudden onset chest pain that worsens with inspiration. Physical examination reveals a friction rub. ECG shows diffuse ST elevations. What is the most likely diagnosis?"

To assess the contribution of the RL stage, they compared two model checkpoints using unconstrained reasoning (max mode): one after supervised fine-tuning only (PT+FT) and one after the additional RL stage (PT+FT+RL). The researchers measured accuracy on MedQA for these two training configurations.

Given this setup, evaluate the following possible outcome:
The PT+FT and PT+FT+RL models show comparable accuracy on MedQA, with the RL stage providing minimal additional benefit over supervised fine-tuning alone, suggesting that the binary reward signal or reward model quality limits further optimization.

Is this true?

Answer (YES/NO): NO